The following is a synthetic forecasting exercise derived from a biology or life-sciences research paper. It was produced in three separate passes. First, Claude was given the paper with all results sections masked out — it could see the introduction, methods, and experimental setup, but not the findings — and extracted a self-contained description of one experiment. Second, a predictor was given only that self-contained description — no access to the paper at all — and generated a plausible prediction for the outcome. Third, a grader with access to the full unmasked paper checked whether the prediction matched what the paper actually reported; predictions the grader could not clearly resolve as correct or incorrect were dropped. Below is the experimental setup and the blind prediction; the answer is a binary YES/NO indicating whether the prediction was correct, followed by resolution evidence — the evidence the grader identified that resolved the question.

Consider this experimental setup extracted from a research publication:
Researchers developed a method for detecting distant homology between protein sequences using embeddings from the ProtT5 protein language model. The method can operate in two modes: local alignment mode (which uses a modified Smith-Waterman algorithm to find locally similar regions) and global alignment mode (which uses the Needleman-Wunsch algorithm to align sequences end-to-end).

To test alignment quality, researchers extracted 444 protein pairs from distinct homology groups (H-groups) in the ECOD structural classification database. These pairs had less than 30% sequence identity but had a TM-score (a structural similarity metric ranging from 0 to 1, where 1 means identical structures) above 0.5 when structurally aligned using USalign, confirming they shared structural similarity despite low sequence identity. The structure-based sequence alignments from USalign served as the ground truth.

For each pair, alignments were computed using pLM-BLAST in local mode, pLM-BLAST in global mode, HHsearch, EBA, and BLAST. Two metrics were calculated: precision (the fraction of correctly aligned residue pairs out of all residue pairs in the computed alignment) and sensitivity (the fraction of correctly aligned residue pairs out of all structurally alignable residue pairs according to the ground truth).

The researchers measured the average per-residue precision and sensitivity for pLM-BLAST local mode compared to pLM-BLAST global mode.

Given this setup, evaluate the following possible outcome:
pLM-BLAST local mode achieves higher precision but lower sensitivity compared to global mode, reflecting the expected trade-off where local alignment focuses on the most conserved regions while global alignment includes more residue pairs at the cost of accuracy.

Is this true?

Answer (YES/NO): NO